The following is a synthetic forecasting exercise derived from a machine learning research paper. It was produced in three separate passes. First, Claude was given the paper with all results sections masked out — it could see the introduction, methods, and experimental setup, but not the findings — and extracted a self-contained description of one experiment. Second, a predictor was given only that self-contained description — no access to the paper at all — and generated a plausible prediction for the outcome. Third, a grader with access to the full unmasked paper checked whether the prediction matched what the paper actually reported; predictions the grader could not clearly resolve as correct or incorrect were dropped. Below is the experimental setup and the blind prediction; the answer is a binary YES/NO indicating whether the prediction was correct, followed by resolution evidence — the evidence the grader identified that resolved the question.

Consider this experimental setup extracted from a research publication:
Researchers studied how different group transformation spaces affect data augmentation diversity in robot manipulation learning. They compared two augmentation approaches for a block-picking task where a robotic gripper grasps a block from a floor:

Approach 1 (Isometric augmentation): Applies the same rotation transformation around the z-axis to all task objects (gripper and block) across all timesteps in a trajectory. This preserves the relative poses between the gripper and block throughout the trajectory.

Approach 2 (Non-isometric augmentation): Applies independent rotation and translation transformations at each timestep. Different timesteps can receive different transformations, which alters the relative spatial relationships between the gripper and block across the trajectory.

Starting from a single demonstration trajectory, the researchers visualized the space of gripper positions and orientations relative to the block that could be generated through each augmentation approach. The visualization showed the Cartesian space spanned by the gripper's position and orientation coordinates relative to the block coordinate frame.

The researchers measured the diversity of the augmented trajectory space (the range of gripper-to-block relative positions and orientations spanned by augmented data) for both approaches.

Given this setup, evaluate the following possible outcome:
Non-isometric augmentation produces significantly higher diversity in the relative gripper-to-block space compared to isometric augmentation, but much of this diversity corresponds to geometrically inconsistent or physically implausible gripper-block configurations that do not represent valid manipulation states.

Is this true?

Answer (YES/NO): NO